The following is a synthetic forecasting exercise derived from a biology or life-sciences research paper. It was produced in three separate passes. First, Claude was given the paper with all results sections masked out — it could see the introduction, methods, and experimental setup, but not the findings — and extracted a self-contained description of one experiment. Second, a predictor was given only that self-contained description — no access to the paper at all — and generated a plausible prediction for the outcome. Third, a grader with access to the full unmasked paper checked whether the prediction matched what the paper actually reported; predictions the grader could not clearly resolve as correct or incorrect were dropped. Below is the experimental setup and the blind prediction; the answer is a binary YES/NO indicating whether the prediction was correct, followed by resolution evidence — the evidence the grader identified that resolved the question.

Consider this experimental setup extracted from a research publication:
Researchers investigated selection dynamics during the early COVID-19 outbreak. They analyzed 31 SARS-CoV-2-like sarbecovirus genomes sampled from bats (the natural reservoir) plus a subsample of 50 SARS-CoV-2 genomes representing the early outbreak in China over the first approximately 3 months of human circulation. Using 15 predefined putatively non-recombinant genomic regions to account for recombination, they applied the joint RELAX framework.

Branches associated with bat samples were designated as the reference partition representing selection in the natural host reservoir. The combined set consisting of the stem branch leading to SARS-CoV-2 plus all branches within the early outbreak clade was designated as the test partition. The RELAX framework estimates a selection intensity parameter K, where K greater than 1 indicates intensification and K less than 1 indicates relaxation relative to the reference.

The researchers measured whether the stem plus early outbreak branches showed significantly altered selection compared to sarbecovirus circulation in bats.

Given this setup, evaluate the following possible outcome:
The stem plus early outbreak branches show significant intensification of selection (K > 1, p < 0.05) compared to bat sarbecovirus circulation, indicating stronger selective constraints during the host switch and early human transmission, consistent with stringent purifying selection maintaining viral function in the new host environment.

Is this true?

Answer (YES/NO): NO